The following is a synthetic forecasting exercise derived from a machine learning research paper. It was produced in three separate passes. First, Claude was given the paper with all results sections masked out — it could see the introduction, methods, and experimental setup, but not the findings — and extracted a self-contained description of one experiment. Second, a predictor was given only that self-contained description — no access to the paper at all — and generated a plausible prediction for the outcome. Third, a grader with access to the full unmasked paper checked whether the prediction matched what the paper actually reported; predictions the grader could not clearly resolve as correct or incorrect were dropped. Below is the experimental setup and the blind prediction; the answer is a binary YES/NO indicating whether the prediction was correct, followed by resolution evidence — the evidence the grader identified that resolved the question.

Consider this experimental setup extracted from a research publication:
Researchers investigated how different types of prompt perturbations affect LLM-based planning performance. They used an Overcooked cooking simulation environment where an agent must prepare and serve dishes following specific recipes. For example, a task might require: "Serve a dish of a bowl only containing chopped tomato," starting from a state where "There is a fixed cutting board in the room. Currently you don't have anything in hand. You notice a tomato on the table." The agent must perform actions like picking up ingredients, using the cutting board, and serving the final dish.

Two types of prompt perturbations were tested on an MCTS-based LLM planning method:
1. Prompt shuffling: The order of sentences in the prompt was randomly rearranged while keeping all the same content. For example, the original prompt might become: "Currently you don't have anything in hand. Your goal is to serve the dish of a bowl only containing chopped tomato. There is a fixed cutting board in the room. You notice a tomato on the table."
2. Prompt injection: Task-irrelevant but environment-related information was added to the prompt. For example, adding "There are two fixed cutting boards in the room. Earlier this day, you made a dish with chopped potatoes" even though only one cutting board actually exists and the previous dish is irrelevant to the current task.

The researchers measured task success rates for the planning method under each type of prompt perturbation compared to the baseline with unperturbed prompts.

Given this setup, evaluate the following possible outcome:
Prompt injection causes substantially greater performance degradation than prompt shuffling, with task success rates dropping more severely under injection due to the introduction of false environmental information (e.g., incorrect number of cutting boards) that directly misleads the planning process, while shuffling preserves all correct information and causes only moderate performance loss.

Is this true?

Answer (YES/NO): NO